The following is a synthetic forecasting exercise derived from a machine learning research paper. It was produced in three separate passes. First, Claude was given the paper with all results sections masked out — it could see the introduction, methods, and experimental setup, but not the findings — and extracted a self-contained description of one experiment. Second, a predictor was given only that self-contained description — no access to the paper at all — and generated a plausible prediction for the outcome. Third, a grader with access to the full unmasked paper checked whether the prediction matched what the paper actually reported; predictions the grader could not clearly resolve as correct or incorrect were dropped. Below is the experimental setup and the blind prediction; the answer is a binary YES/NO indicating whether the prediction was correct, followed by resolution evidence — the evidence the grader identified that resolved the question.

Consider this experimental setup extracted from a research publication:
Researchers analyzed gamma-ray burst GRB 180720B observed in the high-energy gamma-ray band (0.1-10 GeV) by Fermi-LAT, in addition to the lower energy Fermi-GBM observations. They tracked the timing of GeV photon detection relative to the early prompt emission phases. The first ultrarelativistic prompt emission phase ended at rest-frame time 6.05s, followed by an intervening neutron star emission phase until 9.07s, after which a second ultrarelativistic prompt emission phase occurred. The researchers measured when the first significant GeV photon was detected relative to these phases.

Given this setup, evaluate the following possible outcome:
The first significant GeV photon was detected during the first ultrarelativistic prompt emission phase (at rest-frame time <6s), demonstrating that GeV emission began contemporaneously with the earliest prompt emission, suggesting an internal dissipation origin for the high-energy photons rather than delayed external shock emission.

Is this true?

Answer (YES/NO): NO